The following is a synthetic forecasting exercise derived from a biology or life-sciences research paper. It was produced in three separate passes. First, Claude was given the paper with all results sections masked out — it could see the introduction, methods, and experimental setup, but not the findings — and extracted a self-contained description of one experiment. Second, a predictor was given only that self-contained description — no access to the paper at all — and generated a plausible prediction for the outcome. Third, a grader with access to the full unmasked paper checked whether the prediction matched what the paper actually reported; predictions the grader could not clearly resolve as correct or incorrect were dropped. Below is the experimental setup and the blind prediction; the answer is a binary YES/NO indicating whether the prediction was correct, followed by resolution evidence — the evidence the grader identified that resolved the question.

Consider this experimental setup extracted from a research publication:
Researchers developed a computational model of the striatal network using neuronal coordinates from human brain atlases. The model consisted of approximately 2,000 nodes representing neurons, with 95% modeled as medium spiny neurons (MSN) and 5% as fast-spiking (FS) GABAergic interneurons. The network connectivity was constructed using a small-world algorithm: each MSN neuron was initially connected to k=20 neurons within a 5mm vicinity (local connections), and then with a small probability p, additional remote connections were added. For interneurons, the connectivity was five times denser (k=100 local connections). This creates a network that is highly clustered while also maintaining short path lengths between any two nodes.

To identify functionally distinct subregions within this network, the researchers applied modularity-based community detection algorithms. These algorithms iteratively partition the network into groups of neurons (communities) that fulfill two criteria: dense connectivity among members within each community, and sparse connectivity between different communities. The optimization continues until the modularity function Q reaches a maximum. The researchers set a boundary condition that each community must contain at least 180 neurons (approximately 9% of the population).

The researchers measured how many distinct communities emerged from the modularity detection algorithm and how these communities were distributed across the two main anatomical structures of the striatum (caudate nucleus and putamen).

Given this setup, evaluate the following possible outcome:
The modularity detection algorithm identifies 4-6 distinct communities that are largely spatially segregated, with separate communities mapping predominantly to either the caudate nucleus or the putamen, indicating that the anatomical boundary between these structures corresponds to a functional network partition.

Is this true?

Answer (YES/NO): YES